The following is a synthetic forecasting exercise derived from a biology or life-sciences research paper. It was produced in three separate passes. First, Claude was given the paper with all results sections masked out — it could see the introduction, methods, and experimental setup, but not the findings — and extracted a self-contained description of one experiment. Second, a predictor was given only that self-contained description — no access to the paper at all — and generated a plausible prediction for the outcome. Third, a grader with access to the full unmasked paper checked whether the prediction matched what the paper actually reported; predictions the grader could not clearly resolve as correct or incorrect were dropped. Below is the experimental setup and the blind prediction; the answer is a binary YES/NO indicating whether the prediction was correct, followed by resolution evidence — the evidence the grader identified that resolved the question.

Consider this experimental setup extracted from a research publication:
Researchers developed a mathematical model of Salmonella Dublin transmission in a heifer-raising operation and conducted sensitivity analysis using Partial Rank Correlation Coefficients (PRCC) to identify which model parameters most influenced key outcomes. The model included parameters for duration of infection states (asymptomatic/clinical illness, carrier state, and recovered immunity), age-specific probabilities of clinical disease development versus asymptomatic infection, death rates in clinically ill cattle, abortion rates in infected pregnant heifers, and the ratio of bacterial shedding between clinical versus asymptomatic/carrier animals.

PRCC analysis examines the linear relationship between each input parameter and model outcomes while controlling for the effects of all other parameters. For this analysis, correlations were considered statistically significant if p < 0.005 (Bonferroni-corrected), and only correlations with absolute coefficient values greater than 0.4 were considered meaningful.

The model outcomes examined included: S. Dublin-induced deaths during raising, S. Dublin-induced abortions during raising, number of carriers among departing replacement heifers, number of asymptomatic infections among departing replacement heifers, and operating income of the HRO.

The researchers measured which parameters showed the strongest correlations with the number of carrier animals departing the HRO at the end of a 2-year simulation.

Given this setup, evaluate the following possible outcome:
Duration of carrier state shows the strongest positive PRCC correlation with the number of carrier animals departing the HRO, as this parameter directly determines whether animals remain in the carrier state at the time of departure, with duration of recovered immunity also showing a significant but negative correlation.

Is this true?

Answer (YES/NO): NO